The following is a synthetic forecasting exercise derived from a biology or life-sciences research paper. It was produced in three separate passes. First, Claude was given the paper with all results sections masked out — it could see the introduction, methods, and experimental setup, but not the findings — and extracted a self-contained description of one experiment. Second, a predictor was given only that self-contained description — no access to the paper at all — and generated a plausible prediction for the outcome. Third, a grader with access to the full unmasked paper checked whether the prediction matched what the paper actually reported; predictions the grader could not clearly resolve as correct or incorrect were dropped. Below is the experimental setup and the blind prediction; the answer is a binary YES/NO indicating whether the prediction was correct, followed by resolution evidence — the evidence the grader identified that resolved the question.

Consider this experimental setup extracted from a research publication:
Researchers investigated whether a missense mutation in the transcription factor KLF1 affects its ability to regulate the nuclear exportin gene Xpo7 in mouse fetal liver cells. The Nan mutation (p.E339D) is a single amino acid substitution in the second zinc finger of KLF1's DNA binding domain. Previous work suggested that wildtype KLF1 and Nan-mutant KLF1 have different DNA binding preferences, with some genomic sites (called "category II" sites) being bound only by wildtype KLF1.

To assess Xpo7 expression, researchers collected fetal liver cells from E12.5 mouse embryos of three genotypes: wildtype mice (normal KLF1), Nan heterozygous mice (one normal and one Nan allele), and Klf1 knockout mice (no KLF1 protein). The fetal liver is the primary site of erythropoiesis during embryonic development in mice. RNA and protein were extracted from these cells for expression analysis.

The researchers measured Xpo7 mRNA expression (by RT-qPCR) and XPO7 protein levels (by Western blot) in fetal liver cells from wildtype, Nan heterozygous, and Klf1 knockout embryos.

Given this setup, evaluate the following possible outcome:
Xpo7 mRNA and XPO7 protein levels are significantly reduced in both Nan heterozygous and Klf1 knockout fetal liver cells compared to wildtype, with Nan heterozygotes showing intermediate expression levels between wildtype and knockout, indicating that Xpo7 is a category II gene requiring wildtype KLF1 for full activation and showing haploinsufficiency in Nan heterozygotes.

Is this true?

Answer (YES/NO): NO